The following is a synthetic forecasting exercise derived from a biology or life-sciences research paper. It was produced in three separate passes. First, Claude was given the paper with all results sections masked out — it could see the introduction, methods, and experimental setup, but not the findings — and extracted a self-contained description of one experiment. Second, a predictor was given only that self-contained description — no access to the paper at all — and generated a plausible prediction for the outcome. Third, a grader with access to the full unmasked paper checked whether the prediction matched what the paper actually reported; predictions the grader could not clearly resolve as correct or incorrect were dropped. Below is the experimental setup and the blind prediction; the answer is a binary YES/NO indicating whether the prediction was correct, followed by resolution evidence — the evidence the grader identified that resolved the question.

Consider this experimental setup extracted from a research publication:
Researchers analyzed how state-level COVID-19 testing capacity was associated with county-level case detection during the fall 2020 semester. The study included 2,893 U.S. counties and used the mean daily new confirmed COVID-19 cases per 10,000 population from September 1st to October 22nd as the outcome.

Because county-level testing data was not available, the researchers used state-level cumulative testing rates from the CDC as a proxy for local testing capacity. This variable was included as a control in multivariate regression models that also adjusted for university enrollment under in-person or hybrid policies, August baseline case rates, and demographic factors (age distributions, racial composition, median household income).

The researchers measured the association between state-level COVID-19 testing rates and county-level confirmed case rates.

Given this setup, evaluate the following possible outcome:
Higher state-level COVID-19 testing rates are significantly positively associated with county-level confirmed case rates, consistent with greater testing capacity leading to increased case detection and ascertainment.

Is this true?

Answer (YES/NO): YES